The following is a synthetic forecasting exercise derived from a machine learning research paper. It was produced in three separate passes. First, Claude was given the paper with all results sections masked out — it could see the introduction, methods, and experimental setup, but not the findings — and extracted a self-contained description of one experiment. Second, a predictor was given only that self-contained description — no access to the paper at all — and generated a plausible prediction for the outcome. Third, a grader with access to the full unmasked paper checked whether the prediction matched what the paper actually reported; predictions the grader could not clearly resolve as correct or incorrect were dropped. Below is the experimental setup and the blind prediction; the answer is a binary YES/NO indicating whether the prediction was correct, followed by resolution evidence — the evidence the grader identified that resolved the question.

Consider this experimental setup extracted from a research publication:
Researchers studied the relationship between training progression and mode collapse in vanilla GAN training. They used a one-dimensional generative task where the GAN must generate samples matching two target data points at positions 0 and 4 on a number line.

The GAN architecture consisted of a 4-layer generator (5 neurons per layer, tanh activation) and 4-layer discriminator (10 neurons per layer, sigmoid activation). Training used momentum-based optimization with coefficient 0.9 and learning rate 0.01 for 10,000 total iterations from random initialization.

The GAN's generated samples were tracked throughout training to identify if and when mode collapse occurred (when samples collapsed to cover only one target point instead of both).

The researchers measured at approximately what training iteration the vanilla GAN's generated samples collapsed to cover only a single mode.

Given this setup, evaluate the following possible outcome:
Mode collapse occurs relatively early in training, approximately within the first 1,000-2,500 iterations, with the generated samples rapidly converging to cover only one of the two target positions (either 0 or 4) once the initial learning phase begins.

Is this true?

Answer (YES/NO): NO